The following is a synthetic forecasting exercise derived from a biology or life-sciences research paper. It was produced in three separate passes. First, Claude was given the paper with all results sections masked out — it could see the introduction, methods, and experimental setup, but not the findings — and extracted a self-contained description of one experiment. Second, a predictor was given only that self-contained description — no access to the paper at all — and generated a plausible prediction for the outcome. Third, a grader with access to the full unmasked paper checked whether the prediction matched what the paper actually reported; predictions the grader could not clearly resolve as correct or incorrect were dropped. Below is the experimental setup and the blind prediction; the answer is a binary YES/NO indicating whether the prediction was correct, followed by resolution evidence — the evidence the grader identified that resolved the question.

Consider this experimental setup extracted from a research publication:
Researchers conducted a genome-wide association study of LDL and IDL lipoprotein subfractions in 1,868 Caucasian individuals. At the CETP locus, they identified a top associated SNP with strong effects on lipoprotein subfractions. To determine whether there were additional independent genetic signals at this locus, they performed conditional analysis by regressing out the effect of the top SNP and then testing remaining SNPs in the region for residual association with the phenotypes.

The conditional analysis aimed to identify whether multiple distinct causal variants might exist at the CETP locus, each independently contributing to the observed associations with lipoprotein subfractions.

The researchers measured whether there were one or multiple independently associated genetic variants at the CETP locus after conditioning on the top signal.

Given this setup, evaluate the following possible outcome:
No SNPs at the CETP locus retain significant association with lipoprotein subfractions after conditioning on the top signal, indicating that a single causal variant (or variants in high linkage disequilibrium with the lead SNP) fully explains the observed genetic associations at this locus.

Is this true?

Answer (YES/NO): NO